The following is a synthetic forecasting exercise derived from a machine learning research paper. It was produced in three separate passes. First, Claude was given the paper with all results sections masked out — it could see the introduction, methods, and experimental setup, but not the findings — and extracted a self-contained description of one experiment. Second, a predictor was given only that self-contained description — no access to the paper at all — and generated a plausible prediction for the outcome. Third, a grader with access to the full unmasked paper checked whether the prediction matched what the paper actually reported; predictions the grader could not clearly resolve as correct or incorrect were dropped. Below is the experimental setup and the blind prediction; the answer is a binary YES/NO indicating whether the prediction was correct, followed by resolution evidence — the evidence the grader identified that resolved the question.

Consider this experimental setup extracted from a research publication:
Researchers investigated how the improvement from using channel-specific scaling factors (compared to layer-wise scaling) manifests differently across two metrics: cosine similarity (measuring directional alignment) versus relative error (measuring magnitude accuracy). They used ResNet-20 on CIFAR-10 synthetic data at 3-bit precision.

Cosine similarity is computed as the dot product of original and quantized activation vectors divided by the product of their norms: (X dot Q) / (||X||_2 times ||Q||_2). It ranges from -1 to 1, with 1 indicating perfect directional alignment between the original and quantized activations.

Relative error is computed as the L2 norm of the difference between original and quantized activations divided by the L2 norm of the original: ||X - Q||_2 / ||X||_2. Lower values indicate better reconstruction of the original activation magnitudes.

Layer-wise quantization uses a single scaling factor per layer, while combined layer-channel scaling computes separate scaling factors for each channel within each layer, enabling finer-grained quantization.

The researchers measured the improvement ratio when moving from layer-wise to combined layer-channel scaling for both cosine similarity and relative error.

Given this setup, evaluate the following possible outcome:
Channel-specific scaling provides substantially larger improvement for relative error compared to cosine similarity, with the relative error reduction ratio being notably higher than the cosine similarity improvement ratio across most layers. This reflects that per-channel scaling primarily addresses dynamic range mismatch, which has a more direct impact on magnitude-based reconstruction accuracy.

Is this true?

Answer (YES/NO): YES